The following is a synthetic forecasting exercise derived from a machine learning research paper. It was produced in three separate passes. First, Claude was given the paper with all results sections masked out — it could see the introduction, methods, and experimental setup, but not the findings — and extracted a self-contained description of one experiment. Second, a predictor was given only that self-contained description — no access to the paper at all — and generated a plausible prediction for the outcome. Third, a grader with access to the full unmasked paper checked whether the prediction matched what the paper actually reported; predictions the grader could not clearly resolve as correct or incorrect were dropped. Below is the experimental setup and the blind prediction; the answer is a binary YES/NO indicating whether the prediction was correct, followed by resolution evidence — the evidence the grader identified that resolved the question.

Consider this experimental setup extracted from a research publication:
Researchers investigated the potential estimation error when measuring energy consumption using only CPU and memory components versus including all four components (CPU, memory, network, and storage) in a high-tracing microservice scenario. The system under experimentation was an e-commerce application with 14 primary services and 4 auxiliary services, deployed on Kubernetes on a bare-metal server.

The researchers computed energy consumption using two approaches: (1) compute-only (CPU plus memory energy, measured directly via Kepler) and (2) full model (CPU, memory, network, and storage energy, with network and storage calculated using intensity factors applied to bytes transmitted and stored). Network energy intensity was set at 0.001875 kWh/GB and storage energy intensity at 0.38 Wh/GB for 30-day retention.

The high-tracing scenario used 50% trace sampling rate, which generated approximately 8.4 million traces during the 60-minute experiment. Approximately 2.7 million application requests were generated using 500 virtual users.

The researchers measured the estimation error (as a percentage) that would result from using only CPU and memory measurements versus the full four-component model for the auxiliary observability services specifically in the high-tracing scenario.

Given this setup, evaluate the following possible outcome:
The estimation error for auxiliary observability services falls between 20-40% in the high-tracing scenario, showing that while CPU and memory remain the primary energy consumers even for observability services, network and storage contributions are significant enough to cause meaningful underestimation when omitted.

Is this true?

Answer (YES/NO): NO